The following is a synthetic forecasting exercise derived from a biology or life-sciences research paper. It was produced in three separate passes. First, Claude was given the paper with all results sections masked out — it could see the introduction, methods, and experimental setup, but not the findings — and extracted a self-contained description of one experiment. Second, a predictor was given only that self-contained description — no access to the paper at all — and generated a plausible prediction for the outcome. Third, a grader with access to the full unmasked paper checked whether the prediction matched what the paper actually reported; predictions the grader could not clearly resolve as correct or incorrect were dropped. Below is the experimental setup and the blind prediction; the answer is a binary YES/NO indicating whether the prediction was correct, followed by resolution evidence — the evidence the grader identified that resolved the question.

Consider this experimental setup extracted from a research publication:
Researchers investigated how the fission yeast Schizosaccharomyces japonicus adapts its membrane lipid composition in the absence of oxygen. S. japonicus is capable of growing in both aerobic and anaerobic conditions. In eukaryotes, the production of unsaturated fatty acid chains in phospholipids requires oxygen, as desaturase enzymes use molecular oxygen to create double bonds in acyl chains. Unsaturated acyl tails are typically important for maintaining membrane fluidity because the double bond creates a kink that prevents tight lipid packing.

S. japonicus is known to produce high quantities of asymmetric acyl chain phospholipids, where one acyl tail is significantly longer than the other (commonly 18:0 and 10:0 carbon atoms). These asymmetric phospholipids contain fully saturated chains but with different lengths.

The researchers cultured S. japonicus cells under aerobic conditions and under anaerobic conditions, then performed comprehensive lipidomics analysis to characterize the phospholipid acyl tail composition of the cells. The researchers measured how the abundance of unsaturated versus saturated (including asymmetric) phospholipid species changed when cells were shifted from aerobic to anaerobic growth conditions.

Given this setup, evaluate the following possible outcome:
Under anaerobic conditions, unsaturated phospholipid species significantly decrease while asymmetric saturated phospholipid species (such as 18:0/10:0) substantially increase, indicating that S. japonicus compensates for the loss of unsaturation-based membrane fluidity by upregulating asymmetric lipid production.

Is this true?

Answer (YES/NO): YES